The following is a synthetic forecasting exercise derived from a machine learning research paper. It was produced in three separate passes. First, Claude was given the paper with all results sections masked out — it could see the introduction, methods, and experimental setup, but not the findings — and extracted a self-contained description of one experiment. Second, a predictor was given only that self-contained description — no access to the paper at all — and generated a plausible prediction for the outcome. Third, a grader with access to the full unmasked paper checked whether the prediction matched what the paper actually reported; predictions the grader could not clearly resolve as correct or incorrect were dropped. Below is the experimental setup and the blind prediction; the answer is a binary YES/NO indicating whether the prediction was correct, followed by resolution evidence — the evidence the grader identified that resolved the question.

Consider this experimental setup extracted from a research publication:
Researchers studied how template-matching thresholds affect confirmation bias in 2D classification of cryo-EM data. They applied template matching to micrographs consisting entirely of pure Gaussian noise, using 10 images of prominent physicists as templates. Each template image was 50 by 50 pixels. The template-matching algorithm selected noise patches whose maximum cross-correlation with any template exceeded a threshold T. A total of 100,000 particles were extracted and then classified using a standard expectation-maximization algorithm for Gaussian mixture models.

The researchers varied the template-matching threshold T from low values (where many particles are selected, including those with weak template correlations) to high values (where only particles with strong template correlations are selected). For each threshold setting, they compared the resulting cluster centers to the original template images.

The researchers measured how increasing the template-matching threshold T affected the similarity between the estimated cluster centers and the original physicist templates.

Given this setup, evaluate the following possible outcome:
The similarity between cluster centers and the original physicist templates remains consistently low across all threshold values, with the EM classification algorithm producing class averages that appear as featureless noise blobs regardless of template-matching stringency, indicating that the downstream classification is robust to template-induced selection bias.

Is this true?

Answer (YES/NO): NO